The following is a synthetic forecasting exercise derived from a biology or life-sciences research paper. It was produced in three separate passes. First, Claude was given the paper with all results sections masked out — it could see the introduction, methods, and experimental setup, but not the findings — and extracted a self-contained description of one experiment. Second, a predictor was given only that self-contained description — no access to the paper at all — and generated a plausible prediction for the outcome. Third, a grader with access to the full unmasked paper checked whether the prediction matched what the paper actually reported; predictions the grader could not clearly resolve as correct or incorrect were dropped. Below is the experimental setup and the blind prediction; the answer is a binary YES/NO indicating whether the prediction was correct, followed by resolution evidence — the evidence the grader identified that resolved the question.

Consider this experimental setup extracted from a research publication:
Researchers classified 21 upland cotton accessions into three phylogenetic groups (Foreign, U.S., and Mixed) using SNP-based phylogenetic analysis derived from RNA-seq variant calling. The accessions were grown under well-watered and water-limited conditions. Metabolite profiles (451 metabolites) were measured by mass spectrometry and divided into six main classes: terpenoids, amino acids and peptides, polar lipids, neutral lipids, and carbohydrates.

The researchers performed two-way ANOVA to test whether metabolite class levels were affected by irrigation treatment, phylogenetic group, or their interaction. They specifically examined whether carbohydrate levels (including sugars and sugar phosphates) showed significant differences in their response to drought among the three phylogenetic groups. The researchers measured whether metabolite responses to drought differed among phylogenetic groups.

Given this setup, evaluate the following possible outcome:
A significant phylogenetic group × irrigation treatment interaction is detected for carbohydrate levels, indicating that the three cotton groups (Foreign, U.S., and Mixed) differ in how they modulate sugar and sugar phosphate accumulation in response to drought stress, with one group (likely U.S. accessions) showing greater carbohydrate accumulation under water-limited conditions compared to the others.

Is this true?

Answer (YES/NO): NO